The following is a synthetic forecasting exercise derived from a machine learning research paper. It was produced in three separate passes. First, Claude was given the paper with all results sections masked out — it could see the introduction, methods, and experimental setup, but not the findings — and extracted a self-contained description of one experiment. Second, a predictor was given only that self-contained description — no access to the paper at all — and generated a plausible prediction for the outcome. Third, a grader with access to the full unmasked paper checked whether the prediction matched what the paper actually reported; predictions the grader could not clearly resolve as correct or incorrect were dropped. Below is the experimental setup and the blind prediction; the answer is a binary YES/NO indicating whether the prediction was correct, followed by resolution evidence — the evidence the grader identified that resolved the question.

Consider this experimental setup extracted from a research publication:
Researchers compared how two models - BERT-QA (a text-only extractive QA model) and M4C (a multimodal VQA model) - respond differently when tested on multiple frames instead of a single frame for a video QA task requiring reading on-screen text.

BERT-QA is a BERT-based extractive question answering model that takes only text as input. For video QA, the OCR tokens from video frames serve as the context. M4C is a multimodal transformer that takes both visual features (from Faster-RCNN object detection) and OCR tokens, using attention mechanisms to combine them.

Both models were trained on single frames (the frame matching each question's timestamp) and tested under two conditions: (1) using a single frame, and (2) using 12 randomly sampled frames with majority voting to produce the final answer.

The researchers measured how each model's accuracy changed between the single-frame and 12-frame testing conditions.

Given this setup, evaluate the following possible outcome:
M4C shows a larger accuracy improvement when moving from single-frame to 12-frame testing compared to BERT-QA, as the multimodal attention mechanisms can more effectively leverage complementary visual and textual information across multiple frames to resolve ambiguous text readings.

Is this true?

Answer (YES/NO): YES